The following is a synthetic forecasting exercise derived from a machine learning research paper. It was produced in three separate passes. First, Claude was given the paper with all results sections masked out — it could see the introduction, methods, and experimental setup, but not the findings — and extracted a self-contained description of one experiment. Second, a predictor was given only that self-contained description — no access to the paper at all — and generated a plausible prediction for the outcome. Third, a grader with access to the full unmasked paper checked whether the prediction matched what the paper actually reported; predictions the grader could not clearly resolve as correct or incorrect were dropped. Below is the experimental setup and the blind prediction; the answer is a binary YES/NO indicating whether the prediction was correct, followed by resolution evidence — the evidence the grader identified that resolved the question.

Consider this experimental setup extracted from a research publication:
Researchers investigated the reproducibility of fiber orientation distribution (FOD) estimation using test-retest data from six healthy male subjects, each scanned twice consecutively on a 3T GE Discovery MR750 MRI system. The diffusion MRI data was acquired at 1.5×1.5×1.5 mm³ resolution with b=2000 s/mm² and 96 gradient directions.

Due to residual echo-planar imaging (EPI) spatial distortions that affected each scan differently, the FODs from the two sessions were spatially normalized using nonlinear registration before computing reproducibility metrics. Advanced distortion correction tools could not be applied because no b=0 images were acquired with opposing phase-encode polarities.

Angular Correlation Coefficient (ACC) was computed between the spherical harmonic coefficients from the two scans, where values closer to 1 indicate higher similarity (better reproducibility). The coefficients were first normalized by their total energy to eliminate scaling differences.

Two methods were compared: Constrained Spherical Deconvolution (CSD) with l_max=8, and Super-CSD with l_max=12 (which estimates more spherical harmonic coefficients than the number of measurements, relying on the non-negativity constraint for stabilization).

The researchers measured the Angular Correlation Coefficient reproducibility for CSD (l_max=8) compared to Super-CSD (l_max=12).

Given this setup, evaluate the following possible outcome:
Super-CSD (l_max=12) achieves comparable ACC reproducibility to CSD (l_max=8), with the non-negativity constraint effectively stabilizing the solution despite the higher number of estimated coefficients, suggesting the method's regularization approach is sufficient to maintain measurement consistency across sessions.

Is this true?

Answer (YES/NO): NO